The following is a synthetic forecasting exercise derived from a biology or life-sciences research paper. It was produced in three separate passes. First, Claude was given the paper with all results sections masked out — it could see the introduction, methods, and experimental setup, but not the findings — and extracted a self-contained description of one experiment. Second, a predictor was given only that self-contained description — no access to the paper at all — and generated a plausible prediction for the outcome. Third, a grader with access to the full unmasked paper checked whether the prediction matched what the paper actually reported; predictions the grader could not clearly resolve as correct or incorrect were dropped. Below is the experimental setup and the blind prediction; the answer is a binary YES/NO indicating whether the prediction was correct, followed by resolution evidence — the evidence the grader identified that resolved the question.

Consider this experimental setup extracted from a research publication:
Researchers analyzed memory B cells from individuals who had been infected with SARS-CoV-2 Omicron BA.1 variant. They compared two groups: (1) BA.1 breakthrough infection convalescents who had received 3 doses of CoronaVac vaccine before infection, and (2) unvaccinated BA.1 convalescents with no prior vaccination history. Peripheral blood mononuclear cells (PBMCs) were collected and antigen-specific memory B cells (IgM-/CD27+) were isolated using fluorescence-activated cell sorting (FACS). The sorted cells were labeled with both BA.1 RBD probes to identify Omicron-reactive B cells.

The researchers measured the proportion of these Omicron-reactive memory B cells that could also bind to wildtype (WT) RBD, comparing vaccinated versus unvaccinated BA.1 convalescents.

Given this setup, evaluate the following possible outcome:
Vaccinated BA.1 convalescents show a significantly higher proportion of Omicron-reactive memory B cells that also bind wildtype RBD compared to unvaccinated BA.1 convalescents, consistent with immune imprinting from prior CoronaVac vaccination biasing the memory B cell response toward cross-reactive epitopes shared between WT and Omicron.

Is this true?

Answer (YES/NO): YES